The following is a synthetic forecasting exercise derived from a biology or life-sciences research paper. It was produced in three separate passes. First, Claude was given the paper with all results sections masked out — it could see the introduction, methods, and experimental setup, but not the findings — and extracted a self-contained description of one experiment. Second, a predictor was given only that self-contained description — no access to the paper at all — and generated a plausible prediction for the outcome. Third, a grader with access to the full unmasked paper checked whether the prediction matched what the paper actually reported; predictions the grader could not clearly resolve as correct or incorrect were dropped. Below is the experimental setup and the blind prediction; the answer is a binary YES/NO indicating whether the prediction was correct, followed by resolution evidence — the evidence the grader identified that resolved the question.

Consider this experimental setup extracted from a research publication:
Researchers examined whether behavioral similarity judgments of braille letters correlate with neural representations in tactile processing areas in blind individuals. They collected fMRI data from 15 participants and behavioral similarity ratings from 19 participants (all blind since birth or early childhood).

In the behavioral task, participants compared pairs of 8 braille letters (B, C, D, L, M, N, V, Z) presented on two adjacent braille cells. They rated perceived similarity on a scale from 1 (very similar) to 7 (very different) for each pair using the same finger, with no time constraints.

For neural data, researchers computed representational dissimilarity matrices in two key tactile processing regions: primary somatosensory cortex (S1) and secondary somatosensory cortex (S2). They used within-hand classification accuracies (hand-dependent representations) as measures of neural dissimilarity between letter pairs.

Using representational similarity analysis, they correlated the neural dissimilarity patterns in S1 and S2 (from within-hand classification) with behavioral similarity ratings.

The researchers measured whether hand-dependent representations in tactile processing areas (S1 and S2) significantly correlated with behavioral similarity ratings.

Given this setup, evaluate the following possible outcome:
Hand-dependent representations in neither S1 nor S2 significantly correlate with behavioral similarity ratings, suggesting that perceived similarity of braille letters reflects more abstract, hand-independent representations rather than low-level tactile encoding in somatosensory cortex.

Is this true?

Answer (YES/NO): YES